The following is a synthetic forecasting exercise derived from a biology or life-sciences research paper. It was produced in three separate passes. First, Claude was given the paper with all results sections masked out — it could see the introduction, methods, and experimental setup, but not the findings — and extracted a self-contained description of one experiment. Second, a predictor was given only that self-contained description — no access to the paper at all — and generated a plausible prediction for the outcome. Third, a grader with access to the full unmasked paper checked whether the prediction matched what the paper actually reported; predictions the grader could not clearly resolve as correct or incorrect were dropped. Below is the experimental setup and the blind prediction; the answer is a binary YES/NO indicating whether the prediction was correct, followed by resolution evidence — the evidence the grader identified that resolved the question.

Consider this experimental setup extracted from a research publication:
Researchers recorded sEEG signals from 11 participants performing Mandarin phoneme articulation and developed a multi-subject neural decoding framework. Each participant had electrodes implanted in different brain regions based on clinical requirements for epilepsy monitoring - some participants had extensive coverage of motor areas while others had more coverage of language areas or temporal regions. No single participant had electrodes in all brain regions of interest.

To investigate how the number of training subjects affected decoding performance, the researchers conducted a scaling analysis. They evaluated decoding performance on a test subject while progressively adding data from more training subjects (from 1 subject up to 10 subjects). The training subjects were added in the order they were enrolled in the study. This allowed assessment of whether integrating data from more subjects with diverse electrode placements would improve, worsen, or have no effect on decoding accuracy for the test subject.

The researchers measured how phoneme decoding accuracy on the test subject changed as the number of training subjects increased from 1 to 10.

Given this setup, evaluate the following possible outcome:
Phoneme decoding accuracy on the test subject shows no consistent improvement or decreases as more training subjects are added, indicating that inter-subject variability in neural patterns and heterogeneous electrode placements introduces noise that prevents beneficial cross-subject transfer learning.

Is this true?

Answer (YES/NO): NO